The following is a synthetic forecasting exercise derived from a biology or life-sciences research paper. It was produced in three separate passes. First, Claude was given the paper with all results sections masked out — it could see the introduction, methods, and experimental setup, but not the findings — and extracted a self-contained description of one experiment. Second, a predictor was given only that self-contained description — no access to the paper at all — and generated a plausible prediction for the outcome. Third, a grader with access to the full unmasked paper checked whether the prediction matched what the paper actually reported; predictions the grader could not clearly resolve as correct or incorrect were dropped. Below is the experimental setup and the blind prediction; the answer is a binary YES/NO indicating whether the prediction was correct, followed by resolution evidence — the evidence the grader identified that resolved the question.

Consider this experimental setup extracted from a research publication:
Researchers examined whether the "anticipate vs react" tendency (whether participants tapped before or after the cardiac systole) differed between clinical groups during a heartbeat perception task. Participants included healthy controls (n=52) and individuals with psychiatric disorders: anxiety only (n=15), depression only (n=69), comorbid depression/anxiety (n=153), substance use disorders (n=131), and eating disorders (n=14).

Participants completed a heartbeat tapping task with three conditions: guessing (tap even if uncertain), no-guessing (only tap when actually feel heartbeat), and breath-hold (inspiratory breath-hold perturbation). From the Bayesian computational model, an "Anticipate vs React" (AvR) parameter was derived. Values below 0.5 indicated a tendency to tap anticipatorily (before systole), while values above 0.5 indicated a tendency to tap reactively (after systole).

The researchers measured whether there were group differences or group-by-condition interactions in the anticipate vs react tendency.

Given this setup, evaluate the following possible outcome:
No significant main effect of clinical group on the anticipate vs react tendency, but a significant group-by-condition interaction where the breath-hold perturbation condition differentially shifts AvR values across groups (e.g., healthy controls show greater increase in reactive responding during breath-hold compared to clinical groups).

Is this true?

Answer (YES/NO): NO